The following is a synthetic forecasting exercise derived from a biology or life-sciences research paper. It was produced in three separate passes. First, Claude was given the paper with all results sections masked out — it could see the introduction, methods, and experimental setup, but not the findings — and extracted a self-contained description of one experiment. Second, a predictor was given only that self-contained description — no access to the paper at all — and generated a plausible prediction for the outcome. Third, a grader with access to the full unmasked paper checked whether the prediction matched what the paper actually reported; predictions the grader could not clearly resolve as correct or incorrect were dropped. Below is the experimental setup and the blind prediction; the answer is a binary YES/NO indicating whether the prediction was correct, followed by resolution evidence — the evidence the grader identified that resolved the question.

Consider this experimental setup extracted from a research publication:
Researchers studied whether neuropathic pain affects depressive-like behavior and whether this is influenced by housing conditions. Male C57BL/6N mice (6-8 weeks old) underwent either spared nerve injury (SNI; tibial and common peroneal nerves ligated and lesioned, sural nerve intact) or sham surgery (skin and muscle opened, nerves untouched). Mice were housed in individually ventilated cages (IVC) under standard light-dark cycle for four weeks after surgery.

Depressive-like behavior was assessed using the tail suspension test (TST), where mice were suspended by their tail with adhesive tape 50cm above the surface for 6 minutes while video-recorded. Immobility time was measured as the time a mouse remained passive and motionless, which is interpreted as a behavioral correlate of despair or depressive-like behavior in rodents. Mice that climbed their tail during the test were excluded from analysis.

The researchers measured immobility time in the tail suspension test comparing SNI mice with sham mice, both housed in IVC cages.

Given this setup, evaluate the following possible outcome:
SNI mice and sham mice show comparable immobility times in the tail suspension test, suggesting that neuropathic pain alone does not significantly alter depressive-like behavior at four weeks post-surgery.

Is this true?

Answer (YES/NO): YES